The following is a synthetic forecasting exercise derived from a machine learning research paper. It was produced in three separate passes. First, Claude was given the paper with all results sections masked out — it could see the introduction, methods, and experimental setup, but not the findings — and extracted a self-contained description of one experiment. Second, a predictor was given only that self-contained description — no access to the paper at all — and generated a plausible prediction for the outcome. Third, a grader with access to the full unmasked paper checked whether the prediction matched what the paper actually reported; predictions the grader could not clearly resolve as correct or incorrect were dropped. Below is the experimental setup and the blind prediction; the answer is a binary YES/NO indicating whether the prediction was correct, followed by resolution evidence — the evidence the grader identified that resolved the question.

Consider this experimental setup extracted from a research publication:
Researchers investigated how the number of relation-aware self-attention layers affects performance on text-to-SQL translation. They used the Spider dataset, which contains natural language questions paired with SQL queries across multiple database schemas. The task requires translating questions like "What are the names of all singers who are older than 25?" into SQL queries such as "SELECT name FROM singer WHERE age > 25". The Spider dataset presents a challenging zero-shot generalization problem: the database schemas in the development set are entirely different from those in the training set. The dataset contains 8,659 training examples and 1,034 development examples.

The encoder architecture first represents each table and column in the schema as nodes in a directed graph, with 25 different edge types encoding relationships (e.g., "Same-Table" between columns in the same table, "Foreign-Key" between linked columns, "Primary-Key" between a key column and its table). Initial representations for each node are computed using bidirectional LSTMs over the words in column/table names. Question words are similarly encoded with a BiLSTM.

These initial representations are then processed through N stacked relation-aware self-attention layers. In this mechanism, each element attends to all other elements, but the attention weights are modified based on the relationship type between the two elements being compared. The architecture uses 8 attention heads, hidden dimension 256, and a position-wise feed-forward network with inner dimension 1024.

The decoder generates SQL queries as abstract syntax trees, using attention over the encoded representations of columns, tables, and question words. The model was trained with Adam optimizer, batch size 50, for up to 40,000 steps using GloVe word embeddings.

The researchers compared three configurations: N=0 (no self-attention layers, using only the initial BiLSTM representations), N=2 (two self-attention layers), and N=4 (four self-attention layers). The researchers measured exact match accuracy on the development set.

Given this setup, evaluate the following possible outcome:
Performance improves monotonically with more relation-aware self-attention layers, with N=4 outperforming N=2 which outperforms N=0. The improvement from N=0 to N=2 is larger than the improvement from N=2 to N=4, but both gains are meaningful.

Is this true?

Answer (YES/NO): NO